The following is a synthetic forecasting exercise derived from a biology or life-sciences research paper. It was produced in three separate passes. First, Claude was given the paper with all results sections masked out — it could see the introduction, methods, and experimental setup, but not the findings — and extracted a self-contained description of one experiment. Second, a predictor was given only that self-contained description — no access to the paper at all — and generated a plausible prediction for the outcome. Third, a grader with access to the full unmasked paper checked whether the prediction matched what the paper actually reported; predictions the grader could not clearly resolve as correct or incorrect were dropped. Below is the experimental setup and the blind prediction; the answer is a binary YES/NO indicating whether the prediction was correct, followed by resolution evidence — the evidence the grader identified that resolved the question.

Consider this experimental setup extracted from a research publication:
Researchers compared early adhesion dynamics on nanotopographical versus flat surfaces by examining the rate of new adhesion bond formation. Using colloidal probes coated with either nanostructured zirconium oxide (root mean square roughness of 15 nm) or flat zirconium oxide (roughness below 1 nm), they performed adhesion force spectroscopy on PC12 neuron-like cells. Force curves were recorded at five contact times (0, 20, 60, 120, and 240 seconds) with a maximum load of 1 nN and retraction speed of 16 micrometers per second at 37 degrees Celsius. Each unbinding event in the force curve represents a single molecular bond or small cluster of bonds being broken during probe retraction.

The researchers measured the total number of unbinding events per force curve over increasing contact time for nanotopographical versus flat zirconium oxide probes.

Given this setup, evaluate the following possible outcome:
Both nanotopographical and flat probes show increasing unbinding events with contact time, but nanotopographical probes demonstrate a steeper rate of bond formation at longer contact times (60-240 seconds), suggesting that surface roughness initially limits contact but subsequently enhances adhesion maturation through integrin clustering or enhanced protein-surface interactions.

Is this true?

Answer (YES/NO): NO